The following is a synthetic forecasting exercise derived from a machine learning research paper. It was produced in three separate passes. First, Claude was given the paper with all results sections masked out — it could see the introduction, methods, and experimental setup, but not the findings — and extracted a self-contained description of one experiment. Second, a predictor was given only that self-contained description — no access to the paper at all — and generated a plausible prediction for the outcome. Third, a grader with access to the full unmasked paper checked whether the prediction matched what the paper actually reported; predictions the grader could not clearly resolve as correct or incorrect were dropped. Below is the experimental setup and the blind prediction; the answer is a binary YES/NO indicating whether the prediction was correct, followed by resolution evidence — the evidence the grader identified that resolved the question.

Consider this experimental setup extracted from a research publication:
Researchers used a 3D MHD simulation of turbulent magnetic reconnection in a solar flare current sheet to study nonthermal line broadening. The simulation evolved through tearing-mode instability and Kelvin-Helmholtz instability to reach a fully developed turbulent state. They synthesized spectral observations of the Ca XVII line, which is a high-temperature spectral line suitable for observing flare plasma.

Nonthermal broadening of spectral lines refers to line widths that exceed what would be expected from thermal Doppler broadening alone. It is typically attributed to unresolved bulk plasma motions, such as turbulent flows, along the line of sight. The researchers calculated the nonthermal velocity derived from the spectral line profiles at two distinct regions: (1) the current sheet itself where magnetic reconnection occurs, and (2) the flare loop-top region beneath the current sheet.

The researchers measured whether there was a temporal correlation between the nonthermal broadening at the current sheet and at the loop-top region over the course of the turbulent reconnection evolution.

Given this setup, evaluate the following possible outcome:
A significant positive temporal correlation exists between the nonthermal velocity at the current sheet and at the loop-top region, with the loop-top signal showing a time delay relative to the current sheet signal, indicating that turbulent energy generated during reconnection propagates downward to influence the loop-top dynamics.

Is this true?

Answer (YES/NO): NO